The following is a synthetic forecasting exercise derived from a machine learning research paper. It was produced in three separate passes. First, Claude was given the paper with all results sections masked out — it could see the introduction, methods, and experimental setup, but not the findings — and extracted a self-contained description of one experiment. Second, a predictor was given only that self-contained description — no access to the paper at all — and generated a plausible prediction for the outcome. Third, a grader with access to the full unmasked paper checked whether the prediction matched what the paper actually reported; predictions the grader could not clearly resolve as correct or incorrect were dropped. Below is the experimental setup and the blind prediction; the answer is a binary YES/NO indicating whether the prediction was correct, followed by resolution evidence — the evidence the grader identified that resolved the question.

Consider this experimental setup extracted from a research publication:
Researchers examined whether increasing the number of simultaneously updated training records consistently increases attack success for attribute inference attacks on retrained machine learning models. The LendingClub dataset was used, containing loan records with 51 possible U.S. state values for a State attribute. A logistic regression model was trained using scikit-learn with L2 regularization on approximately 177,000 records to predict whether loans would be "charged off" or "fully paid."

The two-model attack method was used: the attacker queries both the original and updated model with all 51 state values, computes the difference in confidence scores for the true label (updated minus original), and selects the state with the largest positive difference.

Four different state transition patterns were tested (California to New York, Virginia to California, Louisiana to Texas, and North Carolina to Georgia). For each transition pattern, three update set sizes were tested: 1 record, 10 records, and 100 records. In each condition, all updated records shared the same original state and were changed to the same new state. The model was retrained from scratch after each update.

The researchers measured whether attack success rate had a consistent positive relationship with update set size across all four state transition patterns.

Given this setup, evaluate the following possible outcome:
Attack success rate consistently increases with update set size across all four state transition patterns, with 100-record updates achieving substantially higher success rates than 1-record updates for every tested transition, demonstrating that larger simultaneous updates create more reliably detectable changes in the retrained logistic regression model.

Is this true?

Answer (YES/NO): NO